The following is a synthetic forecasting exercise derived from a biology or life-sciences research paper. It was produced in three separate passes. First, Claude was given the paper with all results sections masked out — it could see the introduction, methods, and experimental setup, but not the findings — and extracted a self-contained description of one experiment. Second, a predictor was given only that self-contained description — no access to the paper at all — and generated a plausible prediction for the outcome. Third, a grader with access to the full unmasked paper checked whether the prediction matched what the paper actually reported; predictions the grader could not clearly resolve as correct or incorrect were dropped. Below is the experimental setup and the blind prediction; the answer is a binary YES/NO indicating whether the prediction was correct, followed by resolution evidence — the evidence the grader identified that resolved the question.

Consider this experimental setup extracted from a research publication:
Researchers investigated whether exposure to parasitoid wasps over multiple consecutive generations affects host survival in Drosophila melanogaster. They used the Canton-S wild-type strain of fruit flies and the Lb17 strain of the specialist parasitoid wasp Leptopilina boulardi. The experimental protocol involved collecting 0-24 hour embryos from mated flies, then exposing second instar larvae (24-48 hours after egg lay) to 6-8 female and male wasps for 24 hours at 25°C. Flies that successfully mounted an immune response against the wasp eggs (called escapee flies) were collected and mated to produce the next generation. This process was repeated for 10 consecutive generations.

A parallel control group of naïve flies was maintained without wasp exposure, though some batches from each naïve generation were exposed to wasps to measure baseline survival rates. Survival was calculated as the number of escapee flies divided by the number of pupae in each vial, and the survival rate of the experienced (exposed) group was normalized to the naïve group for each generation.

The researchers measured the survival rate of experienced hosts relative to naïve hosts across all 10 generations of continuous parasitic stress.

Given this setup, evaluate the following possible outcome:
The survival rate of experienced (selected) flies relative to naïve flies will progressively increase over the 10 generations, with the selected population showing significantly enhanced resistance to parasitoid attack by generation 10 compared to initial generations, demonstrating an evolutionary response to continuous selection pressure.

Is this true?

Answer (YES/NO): NO